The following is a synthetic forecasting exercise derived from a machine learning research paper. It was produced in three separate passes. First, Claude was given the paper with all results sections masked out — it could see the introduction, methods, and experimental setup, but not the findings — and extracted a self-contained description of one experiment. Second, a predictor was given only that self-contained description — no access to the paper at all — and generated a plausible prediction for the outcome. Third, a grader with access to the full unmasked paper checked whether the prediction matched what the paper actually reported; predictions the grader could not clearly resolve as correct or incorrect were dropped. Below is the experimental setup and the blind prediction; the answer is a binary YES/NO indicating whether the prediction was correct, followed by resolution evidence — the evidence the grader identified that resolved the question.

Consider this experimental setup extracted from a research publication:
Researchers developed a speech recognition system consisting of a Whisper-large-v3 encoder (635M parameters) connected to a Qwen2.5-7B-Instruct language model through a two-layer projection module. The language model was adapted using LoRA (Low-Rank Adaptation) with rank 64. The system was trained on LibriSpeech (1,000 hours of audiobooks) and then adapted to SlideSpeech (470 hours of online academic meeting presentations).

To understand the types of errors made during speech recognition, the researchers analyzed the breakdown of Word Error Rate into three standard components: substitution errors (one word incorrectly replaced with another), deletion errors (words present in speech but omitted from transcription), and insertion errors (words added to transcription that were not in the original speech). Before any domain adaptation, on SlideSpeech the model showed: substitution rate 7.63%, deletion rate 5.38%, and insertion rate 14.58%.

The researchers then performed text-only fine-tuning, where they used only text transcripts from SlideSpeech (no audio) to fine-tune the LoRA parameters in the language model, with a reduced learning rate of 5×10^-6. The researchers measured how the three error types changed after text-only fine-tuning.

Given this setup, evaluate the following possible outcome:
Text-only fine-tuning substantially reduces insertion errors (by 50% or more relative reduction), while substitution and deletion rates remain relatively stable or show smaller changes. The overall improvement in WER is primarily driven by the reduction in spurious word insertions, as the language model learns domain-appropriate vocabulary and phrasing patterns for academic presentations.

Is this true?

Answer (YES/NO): NO